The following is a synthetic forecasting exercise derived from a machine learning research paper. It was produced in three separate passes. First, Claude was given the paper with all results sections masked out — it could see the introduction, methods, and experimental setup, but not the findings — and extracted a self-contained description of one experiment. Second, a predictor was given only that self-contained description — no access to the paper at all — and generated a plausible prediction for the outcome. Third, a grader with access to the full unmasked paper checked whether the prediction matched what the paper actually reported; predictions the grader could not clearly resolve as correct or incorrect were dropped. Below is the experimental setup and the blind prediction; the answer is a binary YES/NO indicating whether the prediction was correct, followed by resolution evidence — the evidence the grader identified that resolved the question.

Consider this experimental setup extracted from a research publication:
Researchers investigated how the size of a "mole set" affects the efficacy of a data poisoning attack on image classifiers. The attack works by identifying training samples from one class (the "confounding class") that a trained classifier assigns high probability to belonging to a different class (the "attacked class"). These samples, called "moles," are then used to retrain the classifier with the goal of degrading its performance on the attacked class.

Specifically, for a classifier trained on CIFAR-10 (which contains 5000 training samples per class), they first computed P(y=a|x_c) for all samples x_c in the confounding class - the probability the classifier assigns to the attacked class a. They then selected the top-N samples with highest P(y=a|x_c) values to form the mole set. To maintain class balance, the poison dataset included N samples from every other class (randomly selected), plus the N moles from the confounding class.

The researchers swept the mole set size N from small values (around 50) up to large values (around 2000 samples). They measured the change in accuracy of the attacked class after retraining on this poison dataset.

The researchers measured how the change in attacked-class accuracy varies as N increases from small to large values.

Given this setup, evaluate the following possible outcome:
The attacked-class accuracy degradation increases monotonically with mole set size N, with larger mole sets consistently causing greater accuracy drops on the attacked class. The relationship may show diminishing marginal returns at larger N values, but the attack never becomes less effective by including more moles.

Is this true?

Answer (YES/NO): NO